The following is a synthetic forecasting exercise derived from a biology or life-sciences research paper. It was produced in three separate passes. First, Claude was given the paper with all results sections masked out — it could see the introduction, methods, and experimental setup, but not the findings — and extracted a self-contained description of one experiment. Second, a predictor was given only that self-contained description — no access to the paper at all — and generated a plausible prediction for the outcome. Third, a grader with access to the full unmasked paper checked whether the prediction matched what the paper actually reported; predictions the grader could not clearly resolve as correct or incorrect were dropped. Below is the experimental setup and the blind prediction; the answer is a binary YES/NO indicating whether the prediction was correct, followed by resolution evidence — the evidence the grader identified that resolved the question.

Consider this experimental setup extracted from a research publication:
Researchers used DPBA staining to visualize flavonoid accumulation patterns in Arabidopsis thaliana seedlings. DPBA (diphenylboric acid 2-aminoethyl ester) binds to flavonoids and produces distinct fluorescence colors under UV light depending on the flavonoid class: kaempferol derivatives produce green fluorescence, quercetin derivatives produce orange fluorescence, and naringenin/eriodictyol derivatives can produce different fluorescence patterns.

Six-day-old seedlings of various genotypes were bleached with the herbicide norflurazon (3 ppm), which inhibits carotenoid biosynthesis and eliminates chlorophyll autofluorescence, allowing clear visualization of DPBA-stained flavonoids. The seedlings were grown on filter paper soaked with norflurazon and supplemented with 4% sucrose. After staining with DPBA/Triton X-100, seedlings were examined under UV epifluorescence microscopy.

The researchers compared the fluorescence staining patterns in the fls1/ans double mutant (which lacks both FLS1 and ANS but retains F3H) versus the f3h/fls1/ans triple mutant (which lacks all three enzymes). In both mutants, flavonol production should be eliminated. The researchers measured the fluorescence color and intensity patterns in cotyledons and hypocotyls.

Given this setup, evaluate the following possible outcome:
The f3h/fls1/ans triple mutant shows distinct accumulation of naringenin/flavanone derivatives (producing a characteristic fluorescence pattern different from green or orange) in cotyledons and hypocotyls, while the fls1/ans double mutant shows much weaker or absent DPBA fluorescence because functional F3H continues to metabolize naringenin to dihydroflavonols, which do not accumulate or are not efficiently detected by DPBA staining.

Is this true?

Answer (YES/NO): YES